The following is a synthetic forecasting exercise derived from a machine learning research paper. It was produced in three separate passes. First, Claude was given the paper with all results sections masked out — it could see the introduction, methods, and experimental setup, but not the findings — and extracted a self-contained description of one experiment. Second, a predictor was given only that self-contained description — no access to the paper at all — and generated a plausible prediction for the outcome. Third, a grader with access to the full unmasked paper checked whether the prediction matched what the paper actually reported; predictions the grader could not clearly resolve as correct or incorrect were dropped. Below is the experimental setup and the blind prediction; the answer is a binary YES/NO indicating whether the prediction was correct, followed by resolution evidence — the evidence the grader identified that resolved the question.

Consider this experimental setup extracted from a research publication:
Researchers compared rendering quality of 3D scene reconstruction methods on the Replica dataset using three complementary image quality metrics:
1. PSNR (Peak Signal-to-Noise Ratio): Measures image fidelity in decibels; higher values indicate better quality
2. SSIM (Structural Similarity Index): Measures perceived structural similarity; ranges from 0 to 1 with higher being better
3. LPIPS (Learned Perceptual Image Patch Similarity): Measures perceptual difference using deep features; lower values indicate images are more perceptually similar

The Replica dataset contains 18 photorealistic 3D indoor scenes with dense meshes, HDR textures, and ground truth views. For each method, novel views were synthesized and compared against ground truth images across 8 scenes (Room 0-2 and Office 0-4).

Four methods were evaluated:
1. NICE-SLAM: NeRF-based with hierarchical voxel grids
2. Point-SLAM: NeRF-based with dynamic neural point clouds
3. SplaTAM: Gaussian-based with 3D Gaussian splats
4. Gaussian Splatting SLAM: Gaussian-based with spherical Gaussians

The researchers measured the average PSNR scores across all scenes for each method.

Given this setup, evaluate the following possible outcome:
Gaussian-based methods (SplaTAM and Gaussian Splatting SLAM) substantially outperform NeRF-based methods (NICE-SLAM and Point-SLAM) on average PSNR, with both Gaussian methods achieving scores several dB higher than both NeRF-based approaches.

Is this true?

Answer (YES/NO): NO